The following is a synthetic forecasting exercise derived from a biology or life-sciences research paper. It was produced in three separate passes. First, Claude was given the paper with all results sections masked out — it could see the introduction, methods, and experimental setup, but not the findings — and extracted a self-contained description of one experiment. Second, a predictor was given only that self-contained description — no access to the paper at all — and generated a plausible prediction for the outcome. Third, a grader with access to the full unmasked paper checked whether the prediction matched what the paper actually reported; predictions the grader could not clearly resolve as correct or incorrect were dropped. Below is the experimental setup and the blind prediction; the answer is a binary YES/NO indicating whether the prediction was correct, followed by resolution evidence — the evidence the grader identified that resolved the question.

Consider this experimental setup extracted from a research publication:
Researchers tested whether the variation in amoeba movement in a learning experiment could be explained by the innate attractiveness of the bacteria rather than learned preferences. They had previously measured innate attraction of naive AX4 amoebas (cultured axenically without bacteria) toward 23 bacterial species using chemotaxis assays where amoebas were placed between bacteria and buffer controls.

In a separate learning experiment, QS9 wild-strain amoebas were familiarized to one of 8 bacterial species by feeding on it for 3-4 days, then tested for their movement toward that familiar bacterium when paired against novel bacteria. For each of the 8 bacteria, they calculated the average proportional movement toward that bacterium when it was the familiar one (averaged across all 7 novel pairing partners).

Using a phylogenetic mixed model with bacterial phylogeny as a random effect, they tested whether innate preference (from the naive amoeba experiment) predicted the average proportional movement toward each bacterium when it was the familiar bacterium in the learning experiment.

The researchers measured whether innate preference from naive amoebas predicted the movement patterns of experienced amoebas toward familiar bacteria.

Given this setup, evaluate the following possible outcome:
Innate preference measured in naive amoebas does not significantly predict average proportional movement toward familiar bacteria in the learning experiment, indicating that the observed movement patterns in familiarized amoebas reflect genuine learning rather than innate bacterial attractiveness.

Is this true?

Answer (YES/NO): NO